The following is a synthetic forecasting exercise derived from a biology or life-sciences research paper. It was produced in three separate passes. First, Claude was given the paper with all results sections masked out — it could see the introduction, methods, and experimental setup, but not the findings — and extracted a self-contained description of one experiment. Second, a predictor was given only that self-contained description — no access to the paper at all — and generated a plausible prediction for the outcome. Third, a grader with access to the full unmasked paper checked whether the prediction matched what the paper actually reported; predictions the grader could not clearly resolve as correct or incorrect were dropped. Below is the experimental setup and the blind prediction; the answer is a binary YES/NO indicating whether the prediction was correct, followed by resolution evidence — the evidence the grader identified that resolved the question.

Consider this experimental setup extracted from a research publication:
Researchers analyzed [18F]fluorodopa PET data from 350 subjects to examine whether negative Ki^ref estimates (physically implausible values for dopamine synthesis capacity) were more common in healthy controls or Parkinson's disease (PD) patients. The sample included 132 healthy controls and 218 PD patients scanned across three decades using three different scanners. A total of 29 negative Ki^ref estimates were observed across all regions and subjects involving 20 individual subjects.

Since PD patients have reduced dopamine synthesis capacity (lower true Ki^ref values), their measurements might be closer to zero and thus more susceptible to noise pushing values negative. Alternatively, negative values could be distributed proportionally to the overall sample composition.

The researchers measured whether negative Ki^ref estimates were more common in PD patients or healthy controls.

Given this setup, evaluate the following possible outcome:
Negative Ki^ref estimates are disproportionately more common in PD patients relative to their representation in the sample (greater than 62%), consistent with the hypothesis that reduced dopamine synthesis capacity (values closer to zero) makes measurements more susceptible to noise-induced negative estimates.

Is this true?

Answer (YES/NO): YES